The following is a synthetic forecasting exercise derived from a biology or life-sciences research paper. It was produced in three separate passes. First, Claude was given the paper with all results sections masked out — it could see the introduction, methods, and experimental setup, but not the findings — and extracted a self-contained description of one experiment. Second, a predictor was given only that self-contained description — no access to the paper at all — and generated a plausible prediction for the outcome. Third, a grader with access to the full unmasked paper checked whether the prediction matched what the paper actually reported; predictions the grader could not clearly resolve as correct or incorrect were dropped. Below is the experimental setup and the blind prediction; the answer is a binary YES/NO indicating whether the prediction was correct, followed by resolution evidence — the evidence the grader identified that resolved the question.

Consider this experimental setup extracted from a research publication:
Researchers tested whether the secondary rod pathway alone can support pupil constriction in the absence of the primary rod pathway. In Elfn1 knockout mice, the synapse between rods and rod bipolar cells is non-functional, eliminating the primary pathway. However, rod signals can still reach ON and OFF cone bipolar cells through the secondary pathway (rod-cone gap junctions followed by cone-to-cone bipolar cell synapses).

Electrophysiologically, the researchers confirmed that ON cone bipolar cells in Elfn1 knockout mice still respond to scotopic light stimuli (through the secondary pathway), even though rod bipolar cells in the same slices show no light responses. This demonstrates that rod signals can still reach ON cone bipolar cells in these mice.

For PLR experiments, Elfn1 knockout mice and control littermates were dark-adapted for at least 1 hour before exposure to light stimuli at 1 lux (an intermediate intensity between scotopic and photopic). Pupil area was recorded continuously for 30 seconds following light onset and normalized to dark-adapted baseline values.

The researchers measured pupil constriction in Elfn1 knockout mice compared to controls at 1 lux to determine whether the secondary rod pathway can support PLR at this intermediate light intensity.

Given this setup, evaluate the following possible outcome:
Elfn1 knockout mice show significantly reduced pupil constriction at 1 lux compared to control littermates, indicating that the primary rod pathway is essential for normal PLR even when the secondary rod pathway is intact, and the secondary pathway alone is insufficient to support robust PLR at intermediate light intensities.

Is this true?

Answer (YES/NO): YES